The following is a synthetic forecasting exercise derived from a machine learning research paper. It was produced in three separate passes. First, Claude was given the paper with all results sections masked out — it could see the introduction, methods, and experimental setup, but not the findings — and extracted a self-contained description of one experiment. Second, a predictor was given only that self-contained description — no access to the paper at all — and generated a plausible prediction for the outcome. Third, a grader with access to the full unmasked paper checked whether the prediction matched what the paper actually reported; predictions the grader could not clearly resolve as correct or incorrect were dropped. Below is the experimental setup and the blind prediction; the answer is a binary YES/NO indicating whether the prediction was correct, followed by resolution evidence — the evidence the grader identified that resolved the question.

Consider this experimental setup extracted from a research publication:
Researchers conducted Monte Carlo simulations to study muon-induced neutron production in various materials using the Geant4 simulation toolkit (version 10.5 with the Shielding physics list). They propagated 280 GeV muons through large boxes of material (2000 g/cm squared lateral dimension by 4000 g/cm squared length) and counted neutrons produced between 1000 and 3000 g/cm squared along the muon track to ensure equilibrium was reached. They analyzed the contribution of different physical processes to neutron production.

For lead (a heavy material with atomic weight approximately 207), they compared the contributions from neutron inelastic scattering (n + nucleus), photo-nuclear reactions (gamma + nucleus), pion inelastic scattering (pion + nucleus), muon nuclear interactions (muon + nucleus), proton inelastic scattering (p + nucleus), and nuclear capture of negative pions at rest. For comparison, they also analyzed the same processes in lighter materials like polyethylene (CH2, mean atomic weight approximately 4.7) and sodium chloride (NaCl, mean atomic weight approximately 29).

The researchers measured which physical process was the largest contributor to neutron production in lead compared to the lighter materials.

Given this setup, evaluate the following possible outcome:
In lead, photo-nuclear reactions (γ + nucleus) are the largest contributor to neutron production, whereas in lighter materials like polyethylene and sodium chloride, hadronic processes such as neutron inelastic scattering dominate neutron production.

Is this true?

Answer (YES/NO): NO